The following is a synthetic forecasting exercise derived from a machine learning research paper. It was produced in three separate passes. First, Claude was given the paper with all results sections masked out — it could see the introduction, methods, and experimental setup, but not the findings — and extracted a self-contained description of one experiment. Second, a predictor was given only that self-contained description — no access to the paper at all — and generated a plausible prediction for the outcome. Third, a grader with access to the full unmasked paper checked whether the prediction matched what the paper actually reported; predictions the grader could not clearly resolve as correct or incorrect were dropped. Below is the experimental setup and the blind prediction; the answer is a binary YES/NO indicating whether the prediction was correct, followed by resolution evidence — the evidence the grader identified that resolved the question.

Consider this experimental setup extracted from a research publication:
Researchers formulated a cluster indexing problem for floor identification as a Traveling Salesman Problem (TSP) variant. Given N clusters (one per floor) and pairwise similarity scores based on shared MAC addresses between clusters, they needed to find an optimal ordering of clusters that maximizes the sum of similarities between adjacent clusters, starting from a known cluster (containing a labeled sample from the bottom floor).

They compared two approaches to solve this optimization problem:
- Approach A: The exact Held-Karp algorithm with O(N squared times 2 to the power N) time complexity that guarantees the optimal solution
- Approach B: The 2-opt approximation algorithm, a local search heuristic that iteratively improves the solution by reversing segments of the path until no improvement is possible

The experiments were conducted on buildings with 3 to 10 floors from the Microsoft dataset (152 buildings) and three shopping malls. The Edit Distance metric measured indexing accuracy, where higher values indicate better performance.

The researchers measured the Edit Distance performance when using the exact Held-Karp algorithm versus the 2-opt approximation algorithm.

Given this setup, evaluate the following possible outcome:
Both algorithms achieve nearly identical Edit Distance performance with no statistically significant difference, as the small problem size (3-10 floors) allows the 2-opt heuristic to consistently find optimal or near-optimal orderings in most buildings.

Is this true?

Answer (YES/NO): NO